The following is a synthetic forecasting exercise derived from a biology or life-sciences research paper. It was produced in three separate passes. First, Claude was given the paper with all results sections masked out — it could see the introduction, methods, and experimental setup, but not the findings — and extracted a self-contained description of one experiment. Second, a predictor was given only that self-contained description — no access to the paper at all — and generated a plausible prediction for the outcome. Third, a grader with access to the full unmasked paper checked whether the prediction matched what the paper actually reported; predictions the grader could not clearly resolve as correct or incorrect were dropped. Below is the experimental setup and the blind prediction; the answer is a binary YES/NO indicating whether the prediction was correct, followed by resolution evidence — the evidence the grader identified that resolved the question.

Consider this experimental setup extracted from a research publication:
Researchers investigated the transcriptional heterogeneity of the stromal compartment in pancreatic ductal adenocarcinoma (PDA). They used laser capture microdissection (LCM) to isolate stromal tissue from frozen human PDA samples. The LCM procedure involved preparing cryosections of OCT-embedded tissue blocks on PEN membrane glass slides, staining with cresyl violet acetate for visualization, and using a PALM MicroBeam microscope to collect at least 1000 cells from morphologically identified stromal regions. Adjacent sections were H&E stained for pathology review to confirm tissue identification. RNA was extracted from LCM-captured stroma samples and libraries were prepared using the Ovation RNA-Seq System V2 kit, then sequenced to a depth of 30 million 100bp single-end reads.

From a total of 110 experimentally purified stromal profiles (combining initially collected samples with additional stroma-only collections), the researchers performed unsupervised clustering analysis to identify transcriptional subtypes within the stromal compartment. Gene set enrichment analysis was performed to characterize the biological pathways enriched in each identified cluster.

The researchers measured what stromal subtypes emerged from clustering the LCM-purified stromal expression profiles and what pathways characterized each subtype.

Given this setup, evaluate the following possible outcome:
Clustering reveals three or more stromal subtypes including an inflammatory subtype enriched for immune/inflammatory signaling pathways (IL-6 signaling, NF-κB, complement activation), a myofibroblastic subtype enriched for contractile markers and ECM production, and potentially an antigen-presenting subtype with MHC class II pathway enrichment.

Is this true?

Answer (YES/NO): NO